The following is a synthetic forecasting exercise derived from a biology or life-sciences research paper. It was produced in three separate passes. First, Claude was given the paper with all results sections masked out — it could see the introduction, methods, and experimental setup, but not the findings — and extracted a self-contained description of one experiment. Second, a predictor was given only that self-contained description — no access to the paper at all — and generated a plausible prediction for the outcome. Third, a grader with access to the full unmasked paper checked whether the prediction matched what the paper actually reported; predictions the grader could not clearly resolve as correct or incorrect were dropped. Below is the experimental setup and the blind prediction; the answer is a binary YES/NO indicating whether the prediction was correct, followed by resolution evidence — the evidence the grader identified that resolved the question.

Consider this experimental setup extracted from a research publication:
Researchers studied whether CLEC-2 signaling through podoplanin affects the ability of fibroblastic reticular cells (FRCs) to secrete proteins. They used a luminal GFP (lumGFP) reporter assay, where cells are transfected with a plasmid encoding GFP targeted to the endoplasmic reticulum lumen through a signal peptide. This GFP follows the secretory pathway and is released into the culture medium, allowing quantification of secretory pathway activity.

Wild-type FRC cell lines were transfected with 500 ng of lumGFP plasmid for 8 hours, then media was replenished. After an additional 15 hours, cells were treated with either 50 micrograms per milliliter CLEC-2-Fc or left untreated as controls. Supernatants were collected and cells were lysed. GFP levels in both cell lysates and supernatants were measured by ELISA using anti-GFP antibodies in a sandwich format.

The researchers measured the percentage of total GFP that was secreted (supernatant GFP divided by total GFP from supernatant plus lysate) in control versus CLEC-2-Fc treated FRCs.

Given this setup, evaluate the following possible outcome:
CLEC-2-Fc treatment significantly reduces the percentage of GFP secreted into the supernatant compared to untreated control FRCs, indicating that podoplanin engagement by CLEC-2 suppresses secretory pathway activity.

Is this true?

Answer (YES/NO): NO